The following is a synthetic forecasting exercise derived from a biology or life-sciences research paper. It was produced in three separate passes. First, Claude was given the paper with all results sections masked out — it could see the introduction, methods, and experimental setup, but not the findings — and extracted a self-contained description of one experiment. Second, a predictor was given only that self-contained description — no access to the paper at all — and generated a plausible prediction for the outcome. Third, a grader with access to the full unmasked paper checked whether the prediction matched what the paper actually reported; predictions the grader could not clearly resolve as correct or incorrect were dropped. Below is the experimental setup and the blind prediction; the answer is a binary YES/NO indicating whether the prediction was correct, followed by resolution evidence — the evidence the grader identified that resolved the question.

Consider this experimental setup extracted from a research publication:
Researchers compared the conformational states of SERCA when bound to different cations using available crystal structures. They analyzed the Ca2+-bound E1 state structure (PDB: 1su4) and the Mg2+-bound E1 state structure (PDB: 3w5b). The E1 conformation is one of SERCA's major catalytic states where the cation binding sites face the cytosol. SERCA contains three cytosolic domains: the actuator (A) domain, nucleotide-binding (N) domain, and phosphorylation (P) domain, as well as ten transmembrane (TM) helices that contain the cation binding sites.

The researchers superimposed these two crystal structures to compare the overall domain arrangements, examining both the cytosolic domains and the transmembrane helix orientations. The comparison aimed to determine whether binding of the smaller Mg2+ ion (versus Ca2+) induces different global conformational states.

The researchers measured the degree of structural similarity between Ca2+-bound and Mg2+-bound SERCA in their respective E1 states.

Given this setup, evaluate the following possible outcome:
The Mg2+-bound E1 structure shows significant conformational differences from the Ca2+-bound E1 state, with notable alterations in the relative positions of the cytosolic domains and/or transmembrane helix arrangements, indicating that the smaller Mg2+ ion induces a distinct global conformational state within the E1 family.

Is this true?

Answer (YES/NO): YES